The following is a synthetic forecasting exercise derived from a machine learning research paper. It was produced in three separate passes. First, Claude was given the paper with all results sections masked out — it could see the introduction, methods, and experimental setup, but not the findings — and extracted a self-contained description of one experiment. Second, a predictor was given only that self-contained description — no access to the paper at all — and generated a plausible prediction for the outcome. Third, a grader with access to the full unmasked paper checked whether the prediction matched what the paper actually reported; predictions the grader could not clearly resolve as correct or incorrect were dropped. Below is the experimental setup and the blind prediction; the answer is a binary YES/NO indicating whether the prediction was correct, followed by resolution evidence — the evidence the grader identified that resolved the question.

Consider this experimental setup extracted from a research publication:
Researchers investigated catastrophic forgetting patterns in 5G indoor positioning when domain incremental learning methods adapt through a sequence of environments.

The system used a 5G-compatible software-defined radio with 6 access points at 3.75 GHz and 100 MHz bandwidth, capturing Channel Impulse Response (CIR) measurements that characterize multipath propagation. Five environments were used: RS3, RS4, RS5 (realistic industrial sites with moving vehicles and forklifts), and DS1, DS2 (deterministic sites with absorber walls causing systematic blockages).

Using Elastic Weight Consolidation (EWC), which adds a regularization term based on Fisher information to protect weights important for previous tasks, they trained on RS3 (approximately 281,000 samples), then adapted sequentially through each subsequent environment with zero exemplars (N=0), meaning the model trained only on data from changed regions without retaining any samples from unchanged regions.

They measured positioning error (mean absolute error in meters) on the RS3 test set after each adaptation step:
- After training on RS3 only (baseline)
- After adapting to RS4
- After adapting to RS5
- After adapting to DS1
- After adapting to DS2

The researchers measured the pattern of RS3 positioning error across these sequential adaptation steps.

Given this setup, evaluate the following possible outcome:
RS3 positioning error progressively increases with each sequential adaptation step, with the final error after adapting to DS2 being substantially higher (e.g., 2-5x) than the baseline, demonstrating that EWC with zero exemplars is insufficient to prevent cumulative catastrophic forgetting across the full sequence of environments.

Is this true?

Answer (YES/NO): YES